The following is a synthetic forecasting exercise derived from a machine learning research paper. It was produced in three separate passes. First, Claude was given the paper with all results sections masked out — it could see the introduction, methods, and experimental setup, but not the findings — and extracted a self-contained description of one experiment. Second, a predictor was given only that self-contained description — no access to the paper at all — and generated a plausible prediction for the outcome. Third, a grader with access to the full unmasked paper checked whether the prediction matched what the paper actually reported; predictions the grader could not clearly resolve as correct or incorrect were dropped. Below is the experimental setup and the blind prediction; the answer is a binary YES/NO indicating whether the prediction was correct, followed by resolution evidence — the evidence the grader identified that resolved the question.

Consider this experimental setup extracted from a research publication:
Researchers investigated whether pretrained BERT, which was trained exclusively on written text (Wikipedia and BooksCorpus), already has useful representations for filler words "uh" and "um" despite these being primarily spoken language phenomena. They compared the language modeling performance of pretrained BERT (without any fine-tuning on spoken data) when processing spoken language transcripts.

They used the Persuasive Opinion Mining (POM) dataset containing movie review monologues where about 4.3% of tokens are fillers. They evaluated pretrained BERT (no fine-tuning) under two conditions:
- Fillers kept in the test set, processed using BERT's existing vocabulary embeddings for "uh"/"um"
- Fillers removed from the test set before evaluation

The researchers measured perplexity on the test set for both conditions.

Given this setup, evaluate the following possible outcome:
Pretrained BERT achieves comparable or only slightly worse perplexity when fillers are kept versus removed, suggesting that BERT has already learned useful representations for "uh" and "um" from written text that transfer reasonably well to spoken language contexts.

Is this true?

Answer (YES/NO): NO